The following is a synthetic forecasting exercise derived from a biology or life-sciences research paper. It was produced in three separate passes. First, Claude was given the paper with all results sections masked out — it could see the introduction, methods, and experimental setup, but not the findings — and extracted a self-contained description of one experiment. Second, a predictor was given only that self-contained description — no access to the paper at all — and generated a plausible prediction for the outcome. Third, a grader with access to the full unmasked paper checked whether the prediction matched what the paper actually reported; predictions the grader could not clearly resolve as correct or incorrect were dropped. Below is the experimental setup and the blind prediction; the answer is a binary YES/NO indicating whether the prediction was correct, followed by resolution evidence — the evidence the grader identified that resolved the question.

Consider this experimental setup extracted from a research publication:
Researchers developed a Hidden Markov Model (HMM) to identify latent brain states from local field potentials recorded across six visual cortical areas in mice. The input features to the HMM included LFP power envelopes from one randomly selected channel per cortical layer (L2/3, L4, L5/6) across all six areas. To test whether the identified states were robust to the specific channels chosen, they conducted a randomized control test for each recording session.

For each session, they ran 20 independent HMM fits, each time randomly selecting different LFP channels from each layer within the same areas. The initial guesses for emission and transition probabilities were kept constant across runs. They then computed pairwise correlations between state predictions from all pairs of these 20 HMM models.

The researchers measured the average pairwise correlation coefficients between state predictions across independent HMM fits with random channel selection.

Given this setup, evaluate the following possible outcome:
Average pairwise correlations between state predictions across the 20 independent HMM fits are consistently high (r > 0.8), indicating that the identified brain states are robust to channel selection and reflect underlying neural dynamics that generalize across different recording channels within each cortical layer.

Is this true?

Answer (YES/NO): NO